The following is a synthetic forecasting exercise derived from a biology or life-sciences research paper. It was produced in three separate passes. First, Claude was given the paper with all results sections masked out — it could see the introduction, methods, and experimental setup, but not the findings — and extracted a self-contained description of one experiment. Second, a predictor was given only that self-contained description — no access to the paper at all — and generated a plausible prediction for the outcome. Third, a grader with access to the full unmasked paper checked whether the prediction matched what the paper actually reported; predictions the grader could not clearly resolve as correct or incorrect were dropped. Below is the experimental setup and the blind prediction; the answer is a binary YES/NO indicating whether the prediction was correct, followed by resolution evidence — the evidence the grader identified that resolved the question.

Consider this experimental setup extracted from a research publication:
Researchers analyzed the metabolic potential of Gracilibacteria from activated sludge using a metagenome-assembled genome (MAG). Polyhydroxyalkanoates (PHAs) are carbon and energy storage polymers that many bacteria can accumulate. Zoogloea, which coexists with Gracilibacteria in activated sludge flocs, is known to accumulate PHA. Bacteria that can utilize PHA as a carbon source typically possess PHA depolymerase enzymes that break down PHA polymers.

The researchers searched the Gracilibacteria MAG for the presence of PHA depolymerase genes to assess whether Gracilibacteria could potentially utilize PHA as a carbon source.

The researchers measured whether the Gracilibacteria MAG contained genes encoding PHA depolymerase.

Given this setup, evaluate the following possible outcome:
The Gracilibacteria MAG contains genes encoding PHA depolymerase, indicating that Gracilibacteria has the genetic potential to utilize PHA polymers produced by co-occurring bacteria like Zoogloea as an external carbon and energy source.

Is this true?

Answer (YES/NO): YES